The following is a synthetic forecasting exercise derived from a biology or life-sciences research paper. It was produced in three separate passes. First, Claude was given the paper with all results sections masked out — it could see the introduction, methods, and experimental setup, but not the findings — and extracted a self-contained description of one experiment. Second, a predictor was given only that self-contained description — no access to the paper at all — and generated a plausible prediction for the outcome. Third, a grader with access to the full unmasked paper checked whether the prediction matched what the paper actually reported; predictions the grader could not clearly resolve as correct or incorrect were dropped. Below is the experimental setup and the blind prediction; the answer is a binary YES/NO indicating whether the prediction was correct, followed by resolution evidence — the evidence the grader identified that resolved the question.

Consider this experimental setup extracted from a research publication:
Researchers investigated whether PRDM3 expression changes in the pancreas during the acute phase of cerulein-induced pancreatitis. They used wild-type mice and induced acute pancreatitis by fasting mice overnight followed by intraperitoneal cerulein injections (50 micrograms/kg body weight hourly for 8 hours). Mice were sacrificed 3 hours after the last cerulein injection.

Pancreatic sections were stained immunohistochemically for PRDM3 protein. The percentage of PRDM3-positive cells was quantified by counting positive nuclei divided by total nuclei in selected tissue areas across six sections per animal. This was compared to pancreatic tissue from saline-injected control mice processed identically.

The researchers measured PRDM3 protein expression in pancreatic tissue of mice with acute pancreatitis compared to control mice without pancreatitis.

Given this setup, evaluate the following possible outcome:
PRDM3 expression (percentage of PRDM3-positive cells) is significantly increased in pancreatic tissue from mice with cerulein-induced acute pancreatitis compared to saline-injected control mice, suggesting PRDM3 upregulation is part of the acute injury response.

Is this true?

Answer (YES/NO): YES